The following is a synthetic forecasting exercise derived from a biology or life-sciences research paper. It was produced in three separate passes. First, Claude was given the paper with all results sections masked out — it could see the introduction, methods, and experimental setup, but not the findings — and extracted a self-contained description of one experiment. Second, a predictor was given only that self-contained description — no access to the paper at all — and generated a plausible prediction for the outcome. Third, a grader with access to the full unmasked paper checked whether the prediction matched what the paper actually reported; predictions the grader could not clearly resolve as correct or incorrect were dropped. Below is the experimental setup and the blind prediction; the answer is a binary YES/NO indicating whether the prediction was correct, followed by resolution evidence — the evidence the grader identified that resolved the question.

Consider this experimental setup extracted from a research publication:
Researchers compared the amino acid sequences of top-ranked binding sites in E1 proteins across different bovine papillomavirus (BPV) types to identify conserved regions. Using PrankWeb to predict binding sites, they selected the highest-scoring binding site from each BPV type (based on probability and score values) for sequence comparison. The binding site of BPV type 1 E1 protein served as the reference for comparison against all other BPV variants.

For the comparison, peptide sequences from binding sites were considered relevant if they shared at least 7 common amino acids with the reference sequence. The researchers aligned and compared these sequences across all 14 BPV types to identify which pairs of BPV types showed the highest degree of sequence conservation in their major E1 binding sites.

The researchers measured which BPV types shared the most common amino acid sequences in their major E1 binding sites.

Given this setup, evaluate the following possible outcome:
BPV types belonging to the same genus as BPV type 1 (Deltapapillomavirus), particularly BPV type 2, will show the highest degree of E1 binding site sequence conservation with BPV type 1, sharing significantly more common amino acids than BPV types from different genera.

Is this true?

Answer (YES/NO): NO